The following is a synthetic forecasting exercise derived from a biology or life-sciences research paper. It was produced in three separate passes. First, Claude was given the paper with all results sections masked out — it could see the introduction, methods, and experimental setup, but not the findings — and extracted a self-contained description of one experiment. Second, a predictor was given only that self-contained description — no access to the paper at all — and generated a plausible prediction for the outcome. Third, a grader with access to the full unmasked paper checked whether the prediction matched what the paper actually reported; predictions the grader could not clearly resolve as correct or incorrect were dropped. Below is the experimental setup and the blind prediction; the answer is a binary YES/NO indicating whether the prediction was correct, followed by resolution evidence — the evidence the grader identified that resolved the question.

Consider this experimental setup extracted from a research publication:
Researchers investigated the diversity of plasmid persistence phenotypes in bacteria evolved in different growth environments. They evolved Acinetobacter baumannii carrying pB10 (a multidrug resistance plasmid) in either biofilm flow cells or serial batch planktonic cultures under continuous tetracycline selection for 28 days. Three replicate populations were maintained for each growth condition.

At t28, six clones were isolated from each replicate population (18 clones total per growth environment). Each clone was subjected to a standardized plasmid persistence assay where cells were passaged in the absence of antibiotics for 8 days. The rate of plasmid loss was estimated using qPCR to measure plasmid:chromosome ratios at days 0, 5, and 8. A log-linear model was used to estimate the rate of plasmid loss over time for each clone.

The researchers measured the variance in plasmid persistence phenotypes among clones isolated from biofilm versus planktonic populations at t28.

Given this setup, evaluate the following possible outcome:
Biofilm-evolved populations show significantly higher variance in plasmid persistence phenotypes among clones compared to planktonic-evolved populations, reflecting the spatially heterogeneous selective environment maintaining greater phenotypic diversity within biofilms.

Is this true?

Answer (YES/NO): YES